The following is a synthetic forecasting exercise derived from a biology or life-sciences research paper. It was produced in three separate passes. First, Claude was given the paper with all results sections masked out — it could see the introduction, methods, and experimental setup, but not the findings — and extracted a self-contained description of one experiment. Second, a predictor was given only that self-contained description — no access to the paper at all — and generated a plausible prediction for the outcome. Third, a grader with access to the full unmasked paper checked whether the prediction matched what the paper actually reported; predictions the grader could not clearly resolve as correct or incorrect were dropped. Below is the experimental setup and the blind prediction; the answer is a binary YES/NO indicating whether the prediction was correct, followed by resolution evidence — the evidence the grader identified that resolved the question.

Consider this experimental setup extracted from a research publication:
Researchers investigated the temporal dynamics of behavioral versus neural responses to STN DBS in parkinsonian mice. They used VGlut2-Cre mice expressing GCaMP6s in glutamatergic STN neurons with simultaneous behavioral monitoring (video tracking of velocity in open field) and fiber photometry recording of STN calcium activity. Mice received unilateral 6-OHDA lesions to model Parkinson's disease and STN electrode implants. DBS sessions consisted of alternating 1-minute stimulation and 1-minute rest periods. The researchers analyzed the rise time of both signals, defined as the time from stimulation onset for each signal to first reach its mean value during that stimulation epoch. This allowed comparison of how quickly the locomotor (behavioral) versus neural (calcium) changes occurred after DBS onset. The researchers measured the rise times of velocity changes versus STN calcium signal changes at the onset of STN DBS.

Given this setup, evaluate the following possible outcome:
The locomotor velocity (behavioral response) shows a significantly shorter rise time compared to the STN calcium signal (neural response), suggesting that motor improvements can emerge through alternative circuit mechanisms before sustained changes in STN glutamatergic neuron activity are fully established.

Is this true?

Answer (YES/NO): NO